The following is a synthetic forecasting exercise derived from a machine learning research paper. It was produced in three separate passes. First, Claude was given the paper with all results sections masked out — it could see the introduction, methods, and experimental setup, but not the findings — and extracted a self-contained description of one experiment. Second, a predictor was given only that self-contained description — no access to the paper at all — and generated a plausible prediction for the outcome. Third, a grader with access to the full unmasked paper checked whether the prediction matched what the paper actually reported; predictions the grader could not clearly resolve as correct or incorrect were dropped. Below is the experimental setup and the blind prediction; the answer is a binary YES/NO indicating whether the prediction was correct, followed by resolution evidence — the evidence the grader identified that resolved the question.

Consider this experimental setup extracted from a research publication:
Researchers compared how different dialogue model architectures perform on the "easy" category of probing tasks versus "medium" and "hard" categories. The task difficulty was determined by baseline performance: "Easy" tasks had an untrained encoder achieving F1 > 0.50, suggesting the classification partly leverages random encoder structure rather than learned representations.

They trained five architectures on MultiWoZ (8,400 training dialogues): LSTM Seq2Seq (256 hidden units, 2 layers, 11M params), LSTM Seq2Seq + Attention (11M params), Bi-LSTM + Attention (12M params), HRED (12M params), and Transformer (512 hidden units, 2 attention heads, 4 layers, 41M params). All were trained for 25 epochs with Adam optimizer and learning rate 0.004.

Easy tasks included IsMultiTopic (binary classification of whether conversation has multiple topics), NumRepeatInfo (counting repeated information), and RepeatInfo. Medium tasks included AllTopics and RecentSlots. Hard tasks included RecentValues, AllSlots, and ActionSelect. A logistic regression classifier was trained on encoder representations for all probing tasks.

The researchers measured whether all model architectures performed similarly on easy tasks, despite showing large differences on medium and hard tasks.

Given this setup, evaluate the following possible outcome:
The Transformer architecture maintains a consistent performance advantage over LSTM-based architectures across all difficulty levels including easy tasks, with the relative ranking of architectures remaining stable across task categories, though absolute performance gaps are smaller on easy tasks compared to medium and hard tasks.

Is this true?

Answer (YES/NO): NO